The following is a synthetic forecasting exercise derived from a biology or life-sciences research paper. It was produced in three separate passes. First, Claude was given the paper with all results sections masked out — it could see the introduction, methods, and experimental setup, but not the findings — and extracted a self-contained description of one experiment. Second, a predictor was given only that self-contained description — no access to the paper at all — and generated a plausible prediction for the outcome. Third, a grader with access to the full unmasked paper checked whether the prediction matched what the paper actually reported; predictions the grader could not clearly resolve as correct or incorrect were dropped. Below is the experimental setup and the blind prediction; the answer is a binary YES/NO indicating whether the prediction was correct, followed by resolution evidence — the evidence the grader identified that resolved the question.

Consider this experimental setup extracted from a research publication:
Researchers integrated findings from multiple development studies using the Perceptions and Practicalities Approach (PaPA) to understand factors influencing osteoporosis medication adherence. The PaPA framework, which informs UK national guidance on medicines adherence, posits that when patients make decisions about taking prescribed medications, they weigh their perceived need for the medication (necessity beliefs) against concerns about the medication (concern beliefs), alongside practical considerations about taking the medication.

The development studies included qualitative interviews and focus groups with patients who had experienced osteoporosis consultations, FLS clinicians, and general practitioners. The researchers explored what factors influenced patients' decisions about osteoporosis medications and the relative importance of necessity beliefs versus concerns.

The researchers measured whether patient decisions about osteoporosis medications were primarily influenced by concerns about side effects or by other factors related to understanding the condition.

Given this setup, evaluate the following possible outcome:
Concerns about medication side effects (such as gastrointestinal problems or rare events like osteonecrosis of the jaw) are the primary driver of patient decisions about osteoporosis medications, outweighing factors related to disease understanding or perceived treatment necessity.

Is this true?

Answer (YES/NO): NO